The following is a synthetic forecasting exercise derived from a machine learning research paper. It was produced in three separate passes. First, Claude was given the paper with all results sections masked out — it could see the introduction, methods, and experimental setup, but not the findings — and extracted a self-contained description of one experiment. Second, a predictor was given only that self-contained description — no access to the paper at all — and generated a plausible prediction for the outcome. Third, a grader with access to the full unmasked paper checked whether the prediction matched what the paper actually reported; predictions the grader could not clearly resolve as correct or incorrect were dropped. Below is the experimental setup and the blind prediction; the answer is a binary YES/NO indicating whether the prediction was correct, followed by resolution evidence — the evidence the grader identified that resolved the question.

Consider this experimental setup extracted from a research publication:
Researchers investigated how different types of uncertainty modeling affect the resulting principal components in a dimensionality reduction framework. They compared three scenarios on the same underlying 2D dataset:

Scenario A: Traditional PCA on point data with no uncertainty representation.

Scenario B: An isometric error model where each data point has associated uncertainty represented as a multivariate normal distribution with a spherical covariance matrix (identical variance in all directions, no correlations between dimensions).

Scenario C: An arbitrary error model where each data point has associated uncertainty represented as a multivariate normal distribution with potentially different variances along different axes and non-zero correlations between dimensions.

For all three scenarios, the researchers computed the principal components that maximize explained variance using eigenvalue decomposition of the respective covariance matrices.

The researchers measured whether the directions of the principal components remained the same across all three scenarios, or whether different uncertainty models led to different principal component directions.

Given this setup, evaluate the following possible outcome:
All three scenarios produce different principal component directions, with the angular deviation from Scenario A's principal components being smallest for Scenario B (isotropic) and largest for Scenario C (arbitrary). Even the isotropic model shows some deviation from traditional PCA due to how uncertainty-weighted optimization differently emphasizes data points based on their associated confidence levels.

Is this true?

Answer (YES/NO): NO